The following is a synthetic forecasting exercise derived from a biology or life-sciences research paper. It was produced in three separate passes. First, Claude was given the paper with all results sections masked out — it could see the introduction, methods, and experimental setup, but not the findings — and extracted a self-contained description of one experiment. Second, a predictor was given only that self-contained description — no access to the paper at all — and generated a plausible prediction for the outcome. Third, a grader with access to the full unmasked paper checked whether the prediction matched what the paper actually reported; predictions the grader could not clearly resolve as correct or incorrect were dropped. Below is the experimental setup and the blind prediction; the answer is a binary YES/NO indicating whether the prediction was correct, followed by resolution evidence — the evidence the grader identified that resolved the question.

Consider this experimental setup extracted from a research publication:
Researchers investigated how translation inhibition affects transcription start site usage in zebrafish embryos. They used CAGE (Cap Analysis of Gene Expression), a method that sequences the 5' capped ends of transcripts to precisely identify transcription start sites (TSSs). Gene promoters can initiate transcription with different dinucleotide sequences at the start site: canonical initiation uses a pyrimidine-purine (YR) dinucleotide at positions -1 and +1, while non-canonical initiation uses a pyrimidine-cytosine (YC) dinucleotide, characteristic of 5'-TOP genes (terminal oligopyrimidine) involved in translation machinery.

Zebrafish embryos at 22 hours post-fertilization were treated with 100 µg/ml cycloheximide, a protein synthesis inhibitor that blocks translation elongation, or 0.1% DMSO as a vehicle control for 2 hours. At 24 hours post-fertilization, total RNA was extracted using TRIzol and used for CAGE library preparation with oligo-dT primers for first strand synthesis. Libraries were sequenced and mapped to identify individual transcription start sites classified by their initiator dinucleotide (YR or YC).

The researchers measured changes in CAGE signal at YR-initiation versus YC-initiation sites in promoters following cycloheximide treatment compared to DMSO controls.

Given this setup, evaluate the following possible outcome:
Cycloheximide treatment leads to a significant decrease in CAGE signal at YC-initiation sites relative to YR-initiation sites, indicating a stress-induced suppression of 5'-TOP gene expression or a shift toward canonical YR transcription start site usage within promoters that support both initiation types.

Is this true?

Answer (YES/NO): NO